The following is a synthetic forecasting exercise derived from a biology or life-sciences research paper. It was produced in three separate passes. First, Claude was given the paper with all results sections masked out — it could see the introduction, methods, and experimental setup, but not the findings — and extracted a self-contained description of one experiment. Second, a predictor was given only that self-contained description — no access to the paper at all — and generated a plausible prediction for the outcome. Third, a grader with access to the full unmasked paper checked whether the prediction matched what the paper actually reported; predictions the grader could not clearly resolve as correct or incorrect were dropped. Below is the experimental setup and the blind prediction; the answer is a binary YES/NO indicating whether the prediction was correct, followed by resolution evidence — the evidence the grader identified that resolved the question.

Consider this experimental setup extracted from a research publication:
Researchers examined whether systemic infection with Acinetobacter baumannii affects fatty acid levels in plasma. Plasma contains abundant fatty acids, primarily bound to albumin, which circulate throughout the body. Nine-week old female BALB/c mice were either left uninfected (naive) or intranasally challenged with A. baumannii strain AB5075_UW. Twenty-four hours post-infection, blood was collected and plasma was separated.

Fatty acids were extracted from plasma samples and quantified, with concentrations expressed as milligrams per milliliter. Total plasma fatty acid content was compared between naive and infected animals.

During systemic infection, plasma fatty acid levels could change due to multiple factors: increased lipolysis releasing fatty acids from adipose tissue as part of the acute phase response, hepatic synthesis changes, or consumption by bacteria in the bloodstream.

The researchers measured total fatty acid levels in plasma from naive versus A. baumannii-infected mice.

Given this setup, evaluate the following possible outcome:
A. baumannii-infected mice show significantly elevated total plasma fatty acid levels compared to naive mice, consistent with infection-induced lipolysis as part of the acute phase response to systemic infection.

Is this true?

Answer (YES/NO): NO